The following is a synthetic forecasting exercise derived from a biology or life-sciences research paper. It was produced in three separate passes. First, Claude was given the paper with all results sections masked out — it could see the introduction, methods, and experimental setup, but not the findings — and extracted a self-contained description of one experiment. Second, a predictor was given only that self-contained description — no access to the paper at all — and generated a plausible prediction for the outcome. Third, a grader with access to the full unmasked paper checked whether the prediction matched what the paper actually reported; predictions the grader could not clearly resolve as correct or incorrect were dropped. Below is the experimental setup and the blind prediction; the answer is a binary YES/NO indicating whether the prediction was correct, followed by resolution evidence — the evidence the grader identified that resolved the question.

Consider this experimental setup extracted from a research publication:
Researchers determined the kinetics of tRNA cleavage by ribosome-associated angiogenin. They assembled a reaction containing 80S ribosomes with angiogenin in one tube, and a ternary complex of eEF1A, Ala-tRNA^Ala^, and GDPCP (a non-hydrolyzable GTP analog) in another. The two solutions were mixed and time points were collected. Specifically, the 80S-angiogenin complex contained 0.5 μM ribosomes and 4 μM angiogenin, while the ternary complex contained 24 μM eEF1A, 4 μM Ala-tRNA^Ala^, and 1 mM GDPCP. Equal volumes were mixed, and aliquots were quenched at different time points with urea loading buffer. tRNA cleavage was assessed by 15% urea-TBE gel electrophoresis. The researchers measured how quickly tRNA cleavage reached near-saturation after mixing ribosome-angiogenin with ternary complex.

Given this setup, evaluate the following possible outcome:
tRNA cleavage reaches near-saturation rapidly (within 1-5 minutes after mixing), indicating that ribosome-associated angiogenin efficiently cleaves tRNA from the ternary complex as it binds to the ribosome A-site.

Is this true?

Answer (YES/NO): NO